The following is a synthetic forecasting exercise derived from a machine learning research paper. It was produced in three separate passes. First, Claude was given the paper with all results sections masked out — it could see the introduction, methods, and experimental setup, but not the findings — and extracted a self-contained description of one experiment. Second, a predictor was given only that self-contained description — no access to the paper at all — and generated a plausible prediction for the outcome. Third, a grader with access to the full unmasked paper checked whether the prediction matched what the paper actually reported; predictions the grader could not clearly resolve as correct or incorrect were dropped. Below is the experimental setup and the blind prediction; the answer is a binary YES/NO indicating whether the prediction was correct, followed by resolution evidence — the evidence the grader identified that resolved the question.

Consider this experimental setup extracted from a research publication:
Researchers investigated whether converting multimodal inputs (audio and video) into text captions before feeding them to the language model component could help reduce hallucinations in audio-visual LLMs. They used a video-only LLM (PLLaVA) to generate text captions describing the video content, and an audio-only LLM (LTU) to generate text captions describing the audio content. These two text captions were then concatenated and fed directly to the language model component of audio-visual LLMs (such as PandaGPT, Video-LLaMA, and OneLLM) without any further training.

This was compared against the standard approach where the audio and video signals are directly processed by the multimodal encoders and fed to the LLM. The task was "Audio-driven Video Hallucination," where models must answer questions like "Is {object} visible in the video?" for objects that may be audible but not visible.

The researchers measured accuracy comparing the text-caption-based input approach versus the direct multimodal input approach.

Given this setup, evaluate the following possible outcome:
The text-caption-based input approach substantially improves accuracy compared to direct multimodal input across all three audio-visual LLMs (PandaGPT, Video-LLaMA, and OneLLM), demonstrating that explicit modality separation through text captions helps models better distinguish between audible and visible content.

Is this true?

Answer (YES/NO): YES